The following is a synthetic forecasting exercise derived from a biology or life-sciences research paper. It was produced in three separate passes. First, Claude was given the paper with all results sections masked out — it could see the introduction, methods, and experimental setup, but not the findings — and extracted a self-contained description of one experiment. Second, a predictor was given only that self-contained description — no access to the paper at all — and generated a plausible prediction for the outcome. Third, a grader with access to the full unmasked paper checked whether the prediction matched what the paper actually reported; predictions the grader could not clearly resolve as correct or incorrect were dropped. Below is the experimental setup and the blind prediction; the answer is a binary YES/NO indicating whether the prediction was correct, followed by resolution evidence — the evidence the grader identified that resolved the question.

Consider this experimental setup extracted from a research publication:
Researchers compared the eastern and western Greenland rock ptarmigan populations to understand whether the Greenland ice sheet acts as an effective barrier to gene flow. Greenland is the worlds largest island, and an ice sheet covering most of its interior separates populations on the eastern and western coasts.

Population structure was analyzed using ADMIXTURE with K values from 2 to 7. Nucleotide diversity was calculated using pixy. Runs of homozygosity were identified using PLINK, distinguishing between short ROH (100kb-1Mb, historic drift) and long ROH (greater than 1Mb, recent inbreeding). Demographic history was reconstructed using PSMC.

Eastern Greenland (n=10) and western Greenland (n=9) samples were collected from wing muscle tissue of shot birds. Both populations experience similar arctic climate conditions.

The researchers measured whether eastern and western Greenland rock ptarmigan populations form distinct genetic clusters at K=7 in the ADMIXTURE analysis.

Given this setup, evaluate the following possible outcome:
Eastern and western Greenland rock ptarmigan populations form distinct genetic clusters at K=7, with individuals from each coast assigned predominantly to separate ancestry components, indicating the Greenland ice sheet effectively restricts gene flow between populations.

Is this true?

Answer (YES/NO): YES